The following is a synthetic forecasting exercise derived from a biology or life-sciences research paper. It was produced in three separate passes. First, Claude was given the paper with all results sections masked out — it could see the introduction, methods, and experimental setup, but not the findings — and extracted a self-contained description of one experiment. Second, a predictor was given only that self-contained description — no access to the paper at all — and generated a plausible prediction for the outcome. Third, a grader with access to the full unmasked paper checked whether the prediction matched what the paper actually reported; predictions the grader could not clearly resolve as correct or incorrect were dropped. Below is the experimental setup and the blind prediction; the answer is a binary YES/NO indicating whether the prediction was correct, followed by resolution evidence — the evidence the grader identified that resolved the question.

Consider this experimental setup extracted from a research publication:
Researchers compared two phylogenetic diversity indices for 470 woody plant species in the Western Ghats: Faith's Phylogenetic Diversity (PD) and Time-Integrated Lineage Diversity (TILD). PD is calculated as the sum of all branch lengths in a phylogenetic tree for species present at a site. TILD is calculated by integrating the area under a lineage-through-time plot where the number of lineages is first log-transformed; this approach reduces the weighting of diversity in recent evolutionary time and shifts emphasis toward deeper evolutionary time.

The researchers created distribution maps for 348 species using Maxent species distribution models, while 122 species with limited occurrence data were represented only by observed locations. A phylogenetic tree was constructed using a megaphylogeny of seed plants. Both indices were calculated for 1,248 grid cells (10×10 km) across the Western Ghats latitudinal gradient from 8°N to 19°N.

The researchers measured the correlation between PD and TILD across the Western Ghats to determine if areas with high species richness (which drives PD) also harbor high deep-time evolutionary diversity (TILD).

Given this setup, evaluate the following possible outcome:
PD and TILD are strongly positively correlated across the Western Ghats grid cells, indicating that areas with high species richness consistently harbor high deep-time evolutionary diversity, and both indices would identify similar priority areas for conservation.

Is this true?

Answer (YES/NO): YES